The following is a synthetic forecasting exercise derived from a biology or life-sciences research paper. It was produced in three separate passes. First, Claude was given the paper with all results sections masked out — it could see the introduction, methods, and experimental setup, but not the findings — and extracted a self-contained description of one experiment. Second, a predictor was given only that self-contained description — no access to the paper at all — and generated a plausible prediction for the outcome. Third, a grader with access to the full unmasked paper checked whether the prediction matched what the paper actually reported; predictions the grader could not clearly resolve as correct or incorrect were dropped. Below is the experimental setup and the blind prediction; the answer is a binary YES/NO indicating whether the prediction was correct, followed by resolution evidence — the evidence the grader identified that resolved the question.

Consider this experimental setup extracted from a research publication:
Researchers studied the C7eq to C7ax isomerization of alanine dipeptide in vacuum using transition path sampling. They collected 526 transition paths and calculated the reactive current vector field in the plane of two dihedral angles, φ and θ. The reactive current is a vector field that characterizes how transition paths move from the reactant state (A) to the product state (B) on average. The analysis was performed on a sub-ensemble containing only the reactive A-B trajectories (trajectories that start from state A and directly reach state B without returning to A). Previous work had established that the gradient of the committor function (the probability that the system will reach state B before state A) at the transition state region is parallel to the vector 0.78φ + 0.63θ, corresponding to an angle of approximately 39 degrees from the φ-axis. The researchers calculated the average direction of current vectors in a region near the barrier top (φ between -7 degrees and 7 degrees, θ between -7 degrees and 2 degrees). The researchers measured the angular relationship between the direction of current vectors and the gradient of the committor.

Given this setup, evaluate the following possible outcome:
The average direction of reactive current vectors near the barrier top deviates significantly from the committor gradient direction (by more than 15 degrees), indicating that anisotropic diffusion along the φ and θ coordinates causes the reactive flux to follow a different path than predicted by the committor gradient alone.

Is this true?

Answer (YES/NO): YES